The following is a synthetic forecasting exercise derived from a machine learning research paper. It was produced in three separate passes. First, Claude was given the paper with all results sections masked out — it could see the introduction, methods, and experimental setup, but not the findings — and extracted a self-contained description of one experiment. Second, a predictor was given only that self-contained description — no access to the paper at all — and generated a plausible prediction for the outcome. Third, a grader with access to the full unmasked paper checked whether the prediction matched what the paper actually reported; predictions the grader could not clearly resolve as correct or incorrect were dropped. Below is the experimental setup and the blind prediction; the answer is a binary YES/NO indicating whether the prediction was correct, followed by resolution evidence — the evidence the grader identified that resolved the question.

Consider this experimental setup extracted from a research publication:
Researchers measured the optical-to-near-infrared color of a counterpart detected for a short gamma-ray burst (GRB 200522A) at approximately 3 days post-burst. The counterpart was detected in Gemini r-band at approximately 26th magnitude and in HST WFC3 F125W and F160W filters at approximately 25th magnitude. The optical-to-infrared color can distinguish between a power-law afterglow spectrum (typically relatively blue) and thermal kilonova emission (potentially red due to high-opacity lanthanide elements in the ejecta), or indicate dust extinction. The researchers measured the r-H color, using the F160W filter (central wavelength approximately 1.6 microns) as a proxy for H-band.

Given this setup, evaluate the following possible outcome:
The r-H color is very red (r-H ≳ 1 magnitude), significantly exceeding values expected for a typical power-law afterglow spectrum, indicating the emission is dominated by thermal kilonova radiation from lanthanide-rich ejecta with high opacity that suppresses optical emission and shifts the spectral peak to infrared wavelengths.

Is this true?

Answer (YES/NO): NO